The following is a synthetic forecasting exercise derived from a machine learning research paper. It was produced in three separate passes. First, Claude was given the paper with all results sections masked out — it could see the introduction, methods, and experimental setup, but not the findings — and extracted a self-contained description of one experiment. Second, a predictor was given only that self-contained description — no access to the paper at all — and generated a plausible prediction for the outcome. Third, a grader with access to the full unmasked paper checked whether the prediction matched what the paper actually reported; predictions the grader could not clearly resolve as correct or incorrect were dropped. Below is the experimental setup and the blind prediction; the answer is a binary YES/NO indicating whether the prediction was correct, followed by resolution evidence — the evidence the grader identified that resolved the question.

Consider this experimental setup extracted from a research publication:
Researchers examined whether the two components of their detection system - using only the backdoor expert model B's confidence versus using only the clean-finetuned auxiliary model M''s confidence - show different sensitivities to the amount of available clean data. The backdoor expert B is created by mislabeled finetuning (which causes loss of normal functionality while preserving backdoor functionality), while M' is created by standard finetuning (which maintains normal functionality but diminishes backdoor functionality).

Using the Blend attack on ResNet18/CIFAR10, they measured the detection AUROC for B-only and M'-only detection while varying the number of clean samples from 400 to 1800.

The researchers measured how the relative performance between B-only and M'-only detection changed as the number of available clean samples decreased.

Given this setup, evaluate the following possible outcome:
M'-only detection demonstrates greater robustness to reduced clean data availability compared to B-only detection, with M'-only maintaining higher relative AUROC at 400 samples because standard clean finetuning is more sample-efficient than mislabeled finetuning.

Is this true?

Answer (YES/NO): NO